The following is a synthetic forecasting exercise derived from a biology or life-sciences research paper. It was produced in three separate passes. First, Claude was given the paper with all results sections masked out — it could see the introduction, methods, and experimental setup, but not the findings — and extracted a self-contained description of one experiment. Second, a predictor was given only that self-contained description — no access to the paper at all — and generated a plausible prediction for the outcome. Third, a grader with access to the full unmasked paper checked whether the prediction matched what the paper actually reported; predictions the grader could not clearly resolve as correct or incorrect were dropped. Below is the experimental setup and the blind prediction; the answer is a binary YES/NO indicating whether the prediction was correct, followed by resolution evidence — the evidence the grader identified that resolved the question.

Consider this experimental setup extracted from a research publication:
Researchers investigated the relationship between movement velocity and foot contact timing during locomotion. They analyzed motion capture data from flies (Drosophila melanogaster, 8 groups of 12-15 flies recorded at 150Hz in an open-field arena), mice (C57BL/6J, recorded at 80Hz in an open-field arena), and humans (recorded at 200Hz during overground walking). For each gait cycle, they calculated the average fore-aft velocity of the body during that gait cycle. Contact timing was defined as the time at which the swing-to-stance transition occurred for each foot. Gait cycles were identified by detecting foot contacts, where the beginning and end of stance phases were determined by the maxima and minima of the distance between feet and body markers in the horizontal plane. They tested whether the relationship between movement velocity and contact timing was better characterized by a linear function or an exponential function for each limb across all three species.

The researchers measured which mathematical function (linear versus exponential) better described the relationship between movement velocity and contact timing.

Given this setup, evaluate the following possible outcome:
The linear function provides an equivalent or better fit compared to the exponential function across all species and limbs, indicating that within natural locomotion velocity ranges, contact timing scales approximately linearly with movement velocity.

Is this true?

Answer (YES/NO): NO